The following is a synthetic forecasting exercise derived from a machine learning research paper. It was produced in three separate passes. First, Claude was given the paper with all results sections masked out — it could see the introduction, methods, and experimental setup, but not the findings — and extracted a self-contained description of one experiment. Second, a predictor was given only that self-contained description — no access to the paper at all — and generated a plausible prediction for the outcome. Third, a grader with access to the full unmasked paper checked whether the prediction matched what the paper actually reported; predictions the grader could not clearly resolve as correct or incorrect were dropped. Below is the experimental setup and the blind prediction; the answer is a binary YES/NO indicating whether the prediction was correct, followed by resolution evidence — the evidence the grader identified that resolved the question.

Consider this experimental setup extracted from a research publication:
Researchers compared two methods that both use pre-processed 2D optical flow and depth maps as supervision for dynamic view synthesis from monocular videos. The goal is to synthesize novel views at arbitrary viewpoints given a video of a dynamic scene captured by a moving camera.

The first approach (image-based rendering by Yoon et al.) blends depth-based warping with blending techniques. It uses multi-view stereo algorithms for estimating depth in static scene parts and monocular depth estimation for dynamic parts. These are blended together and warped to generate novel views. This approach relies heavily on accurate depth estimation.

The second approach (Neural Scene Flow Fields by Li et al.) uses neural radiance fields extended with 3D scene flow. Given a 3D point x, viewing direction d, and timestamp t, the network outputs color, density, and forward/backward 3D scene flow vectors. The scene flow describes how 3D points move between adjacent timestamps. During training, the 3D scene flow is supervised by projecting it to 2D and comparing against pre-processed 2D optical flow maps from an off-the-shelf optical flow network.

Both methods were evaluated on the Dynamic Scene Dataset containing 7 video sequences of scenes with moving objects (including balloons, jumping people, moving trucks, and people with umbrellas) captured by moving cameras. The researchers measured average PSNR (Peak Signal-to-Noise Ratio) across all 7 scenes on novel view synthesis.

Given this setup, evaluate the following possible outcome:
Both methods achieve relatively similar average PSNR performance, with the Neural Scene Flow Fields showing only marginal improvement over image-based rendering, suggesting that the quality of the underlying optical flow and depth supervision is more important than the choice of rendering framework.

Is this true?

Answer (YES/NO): NO